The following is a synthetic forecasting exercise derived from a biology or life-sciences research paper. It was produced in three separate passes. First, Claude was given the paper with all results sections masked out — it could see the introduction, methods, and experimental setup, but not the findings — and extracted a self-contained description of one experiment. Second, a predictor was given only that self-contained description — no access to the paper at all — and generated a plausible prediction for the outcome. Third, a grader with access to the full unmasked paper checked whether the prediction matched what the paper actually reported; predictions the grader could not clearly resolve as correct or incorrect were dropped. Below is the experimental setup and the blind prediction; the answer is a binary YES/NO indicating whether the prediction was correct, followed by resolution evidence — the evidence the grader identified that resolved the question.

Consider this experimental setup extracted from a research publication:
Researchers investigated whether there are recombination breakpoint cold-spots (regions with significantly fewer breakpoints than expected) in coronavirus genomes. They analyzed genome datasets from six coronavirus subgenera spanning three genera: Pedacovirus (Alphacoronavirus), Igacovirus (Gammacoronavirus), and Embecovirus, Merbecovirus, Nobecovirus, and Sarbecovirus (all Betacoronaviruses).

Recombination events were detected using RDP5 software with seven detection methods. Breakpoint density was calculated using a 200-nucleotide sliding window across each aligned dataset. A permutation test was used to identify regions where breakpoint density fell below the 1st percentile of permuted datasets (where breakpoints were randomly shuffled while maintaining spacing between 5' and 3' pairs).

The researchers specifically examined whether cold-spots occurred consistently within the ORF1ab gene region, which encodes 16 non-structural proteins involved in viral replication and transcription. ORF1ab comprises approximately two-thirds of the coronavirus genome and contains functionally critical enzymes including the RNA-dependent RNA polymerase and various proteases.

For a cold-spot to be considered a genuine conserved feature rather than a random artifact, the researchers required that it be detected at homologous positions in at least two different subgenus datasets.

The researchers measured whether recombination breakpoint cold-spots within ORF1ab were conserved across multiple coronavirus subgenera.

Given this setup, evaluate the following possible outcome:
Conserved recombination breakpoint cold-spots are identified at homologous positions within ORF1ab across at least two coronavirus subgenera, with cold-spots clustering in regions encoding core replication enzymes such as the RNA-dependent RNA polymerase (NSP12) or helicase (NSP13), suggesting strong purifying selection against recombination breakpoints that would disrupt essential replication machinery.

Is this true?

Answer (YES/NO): NO